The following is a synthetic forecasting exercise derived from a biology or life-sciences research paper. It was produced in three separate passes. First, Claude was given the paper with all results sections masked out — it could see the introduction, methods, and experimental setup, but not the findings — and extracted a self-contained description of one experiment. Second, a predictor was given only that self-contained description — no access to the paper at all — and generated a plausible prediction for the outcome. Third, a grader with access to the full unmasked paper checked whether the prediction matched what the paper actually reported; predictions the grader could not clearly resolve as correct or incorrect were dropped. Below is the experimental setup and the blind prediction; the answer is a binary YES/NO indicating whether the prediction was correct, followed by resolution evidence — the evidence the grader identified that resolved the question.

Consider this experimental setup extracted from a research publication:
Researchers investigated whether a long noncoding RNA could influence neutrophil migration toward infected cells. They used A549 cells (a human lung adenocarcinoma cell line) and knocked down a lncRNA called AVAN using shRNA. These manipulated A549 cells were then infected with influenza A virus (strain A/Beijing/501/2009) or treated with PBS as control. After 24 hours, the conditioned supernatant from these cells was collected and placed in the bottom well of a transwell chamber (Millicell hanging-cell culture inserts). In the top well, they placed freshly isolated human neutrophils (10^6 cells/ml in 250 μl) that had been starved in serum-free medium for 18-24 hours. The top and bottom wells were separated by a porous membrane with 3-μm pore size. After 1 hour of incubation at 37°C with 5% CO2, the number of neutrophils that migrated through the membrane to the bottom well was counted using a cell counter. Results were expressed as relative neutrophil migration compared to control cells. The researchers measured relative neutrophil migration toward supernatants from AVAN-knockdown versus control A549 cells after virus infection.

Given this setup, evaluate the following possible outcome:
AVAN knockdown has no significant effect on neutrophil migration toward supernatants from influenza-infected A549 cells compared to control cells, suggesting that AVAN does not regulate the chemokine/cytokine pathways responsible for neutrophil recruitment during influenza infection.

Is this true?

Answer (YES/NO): NO